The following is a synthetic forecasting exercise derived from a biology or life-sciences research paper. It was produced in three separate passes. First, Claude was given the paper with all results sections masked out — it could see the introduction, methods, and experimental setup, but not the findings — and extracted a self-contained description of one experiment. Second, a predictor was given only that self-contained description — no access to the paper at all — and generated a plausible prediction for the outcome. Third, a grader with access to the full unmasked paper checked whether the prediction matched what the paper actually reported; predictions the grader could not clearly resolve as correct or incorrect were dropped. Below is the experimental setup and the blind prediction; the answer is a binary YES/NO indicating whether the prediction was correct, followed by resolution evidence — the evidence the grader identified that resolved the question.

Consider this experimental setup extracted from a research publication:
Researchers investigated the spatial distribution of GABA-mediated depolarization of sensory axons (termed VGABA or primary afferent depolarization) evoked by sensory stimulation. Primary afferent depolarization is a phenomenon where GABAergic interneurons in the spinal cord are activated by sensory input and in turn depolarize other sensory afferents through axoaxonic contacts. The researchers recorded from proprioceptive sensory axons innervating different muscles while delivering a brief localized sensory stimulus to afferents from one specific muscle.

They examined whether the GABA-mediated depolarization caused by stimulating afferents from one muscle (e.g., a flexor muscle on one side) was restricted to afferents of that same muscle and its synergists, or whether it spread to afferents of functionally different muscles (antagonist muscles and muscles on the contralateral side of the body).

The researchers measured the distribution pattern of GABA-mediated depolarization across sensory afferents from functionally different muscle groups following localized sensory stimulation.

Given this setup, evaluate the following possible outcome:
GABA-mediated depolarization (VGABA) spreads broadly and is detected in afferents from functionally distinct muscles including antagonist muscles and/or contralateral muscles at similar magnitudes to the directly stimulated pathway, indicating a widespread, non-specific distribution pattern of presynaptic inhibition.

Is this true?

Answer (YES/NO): YES